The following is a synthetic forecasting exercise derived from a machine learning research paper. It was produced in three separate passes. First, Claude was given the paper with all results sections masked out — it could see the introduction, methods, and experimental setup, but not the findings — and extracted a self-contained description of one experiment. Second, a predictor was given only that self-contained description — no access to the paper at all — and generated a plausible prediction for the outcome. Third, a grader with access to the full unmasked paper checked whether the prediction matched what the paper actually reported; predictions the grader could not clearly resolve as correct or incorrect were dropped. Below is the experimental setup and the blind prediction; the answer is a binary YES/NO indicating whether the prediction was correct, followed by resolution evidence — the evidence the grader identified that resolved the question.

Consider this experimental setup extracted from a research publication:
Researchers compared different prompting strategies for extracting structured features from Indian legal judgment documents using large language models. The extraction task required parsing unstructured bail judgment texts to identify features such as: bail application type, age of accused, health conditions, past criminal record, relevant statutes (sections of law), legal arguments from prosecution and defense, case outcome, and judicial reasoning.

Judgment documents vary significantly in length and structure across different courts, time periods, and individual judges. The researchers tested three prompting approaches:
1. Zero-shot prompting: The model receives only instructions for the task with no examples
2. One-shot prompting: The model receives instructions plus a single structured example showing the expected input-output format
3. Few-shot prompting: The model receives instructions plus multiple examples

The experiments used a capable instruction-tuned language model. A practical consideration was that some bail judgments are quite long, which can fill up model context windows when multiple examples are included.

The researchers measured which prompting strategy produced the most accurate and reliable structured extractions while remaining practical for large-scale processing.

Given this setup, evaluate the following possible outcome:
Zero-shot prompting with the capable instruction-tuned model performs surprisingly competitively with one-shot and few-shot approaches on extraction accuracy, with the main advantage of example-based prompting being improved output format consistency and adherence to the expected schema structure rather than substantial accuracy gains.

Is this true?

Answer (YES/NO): NO